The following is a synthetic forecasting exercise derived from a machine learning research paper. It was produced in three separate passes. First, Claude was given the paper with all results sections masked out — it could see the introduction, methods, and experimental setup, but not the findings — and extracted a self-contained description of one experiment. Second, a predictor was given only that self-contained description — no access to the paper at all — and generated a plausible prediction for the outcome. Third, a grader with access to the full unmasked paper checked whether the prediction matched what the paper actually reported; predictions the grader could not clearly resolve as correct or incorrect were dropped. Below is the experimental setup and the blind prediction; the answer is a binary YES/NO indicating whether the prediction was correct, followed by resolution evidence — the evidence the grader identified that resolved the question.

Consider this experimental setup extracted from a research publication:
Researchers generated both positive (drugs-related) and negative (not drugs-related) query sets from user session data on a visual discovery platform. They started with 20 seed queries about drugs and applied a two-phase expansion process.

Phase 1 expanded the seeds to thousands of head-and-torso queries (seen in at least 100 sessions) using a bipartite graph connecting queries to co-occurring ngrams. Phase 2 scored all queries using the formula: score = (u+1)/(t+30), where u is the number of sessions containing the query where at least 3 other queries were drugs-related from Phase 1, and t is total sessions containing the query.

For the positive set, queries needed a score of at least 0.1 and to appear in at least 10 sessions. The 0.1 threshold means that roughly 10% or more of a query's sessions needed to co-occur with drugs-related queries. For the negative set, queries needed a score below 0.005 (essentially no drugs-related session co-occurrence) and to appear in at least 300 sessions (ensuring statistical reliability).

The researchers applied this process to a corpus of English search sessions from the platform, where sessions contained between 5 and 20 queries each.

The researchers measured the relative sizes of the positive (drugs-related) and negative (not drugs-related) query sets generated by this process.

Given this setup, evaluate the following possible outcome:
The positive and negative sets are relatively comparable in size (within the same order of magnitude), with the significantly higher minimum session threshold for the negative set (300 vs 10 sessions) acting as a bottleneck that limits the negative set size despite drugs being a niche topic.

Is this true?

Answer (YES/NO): NO